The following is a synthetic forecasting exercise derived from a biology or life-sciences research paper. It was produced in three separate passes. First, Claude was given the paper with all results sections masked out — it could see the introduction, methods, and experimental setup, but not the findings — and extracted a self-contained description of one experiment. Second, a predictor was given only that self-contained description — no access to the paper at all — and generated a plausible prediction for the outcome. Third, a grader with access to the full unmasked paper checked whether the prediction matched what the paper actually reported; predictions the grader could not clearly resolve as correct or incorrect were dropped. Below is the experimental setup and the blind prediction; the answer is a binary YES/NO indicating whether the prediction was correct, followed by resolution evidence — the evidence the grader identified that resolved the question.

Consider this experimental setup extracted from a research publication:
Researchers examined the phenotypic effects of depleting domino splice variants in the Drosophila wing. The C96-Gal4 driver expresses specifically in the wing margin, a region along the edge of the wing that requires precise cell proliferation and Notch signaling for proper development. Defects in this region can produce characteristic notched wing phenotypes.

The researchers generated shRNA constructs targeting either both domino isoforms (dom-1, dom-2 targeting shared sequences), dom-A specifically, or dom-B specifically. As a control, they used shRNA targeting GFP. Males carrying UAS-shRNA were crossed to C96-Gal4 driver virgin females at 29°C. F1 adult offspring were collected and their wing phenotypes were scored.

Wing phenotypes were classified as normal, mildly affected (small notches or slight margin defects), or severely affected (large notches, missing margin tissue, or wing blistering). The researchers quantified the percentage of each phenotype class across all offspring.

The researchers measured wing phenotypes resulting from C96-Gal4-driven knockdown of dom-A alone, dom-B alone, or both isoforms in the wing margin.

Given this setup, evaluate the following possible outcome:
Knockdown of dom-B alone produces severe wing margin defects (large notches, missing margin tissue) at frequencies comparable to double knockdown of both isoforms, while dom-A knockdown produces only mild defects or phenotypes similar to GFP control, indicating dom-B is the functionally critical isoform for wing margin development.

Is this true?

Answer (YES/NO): NO